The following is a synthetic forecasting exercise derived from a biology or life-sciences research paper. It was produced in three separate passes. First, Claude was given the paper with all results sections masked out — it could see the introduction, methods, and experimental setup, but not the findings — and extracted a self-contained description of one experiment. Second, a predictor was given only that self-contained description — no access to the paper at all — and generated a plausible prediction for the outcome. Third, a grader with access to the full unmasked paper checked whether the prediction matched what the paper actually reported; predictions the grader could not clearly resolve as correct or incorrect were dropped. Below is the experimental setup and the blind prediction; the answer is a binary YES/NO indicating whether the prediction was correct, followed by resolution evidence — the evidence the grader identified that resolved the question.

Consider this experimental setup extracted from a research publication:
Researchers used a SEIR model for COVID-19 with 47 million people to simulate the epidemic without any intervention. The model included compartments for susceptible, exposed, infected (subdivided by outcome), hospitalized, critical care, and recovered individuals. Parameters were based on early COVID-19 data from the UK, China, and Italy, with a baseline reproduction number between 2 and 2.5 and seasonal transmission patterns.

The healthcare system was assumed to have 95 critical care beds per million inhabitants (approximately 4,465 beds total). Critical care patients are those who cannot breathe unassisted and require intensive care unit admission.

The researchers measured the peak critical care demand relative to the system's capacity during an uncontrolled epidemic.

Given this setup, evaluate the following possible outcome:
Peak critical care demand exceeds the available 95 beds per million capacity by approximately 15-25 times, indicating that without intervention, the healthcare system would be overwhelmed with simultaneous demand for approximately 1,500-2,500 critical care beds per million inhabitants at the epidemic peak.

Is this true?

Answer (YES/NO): YES